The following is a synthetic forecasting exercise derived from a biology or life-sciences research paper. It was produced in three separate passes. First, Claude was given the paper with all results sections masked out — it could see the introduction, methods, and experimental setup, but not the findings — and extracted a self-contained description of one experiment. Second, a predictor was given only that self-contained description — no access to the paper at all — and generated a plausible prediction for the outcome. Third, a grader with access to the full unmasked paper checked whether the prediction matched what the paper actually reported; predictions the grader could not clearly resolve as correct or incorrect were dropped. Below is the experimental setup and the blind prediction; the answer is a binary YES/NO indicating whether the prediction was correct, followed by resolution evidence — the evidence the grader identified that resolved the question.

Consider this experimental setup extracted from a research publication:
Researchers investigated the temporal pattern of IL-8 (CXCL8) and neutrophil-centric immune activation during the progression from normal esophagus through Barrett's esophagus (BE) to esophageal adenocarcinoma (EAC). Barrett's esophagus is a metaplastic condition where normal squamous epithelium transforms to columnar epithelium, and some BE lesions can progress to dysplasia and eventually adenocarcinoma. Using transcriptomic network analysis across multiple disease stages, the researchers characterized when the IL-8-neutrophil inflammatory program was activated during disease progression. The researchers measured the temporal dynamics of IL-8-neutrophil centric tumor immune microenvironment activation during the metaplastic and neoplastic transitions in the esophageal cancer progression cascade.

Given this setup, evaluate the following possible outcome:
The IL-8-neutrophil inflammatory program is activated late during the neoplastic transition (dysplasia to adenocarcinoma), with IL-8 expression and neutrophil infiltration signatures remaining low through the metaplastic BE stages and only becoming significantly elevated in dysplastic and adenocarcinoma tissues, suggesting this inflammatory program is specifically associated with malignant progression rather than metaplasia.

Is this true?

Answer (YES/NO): NO